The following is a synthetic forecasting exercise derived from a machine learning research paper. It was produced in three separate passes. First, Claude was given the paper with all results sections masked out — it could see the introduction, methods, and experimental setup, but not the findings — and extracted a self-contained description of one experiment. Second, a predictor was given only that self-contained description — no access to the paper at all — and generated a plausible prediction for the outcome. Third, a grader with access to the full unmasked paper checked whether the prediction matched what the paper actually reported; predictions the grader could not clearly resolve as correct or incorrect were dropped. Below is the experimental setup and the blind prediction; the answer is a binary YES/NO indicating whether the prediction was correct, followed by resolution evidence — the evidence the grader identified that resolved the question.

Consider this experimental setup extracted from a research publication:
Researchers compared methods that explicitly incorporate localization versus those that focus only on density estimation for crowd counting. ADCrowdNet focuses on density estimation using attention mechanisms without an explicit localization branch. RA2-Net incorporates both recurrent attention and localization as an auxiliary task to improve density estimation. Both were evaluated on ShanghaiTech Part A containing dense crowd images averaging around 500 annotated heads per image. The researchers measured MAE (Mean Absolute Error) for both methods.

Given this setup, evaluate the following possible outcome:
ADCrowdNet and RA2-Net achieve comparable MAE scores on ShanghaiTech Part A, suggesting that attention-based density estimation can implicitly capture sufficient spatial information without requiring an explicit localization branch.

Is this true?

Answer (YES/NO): NO